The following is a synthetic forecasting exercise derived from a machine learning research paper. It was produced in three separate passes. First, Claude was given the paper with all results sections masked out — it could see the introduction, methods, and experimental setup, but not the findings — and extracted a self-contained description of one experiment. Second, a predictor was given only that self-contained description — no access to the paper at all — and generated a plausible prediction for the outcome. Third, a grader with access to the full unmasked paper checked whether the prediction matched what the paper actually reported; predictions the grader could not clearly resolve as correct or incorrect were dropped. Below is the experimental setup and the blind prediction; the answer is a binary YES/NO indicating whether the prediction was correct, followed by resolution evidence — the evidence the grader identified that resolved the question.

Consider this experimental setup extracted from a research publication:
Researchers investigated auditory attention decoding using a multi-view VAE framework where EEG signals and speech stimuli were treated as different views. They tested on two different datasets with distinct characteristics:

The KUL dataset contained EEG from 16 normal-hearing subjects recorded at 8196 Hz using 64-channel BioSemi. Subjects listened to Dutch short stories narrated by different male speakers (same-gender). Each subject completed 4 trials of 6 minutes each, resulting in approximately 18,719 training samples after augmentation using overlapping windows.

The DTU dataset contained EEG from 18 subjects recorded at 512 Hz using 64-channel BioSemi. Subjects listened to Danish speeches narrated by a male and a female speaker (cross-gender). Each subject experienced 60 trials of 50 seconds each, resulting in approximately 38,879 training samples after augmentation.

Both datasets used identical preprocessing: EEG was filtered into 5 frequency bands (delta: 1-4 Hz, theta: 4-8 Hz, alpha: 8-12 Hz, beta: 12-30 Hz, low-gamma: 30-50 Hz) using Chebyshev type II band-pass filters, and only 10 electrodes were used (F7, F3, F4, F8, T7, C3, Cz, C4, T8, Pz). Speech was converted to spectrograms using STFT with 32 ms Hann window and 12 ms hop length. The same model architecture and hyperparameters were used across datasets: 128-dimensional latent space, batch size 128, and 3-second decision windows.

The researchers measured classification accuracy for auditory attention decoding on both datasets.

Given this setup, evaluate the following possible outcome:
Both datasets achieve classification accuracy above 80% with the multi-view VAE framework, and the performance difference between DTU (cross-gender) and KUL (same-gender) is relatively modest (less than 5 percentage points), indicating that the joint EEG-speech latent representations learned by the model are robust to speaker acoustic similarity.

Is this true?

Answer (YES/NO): YES